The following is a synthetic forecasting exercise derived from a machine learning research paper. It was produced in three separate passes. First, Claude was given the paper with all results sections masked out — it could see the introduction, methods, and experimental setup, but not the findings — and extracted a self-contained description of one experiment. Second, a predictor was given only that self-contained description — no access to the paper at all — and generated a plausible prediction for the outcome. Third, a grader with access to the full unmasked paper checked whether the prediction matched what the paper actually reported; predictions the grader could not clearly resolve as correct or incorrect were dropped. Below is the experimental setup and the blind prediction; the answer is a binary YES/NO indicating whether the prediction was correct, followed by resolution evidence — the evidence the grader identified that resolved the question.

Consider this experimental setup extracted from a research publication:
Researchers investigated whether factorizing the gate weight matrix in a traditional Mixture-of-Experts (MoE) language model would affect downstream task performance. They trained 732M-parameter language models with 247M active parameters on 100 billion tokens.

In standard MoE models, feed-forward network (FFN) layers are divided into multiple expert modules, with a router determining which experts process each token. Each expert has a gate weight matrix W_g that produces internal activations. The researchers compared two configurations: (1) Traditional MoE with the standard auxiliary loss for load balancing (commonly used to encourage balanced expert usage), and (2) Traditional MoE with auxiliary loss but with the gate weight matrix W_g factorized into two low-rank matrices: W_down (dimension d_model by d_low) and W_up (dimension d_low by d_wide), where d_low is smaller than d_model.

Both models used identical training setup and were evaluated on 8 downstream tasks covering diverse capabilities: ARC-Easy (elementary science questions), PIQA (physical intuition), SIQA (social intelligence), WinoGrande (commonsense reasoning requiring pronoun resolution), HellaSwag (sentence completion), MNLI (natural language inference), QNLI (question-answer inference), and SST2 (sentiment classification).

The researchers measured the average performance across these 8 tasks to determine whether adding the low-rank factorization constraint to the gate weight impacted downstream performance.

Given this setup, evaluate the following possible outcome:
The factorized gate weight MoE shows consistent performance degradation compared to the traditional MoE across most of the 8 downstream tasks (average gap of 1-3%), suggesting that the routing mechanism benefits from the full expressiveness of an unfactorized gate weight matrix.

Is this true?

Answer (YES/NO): NO